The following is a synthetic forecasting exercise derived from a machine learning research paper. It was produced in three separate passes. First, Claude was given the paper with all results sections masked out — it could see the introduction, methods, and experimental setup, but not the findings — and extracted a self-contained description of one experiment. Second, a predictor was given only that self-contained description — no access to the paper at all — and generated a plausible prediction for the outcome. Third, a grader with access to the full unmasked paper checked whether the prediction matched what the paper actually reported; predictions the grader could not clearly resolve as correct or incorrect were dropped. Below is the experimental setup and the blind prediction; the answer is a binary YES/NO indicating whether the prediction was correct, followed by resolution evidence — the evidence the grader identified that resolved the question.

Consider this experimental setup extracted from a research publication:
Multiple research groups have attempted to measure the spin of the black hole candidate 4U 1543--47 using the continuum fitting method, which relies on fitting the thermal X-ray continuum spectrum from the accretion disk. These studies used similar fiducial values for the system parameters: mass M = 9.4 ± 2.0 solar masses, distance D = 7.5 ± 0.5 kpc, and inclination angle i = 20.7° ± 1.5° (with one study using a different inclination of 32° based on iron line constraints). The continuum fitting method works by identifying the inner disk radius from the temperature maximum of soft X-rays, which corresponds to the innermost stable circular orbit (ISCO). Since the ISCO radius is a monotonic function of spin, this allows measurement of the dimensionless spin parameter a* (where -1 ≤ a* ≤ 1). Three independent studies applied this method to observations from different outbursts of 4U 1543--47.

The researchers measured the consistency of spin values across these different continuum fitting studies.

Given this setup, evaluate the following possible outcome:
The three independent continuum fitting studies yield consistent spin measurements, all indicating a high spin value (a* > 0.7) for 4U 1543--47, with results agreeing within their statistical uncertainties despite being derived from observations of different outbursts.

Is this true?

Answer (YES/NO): NO